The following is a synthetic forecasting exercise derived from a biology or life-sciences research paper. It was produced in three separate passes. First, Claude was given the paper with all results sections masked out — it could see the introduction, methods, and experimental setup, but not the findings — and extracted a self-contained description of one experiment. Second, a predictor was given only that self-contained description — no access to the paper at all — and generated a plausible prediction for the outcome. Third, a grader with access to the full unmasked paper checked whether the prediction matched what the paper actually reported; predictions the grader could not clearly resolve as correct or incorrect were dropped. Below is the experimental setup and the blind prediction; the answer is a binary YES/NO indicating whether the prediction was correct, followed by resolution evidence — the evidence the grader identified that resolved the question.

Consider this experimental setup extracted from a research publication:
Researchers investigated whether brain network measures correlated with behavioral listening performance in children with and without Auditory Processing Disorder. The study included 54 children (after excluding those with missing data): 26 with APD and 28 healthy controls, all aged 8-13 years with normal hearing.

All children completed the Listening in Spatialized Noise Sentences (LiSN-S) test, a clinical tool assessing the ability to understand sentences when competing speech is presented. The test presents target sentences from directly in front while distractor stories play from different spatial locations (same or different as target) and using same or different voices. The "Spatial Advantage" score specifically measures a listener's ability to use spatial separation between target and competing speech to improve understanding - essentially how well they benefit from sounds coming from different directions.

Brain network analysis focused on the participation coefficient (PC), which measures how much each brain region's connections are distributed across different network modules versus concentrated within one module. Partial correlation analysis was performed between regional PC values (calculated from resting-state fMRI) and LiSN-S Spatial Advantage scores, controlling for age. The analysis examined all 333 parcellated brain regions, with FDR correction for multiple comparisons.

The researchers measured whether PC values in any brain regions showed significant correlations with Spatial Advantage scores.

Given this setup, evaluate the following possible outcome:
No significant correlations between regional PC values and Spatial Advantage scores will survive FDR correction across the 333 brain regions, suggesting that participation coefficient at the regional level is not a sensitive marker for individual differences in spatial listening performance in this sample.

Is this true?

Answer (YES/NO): NO